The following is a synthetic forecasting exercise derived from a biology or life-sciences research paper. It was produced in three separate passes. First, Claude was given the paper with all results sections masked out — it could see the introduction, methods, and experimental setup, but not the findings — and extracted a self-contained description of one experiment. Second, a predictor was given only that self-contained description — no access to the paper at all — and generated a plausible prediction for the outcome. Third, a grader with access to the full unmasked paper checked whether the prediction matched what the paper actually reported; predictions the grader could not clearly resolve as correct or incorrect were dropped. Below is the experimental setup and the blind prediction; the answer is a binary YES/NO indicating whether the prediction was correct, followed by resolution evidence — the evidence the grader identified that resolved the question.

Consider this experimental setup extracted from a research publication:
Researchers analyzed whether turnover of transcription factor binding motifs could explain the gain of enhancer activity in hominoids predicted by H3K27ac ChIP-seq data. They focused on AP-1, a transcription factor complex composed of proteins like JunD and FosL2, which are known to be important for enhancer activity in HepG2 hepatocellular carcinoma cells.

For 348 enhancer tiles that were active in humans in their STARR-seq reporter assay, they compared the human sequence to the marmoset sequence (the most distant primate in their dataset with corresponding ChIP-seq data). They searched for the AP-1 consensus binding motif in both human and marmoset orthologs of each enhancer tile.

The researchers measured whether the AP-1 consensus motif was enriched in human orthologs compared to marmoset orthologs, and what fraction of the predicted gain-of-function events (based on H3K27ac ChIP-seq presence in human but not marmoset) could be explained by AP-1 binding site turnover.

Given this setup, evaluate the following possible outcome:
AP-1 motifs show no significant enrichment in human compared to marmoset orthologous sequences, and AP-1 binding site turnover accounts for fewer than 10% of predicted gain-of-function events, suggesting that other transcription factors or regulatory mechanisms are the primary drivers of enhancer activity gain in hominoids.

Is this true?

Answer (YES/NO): NO